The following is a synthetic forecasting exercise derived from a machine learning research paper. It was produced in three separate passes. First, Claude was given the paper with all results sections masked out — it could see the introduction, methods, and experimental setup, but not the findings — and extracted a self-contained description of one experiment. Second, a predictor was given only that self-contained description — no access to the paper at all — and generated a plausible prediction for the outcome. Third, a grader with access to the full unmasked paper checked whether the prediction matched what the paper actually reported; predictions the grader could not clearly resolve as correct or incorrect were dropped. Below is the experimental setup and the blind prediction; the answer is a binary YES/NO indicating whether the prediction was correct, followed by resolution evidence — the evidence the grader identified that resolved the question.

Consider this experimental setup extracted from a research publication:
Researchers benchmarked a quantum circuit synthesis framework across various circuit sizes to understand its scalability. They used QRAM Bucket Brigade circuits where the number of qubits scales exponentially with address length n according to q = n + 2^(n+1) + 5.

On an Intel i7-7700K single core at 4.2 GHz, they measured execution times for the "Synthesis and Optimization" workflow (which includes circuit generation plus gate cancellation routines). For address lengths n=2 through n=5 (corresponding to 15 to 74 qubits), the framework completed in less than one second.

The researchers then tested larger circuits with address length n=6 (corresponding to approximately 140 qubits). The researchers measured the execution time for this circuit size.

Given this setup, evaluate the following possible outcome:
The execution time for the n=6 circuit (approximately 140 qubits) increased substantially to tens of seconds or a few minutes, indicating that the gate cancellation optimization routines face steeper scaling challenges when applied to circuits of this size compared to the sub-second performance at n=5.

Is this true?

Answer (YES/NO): NO